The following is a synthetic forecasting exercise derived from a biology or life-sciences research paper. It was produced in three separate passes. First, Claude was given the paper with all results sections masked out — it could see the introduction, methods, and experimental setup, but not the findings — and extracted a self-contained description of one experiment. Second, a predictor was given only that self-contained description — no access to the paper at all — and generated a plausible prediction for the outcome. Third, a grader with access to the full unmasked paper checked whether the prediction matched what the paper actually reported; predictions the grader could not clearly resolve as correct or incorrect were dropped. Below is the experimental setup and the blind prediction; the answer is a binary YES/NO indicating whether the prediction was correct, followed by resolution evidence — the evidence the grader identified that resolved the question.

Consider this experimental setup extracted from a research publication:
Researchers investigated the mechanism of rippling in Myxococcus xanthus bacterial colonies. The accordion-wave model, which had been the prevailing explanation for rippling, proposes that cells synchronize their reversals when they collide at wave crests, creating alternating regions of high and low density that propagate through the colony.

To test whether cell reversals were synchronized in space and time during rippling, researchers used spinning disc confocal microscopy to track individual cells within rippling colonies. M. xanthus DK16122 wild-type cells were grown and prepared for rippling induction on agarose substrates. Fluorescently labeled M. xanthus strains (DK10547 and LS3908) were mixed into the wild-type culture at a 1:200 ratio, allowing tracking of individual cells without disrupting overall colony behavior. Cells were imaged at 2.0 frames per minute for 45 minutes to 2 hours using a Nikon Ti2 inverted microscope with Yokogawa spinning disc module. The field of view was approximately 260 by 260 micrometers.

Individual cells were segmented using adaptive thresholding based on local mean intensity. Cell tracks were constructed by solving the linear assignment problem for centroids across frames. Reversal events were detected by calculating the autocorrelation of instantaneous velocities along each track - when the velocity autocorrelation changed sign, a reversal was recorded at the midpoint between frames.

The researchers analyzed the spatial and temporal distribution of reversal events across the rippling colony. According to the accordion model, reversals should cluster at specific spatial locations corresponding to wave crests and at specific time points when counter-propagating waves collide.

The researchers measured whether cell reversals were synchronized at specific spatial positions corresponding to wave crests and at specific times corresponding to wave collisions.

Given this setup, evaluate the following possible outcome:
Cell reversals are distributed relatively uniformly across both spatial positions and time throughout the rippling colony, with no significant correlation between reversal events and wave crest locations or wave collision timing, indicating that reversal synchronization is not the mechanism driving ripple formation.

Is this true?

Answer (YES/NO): YES